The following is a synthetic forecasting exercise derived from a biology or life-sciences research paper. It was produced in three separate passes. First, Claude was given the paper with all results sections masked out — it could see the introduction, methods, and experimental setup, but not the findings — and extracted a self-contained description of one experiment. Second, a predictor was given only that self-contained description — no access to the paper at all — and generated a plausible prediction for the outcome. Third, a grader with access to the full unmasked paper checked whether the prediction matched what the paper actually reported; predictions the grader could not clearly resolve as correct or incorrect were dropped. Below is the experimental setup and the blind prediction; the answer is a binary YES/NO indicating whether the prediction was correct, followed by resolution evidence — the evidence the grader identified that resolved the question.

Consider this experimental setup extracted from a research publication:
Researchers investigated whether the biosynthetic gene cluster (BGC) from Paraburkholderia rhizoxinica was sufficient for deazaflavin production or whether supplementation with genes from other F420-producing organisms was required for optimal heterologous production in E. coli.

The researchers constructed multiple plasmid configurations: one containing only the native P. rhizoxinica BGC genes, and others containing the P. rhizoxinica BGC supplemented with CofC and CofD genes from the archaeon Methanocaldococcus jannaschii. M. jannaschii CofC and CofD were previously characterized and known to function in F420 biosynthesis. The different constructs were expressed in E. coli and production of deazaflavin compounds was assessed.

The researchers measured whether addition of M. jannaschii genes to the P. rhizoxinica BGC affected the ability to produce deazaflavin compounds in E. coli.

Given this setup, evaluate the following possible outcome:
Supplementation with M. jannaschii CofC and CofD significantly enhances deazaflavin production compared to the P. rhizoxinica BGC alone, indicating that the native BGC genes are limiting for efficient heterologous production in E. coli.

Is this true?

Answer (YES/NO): NO